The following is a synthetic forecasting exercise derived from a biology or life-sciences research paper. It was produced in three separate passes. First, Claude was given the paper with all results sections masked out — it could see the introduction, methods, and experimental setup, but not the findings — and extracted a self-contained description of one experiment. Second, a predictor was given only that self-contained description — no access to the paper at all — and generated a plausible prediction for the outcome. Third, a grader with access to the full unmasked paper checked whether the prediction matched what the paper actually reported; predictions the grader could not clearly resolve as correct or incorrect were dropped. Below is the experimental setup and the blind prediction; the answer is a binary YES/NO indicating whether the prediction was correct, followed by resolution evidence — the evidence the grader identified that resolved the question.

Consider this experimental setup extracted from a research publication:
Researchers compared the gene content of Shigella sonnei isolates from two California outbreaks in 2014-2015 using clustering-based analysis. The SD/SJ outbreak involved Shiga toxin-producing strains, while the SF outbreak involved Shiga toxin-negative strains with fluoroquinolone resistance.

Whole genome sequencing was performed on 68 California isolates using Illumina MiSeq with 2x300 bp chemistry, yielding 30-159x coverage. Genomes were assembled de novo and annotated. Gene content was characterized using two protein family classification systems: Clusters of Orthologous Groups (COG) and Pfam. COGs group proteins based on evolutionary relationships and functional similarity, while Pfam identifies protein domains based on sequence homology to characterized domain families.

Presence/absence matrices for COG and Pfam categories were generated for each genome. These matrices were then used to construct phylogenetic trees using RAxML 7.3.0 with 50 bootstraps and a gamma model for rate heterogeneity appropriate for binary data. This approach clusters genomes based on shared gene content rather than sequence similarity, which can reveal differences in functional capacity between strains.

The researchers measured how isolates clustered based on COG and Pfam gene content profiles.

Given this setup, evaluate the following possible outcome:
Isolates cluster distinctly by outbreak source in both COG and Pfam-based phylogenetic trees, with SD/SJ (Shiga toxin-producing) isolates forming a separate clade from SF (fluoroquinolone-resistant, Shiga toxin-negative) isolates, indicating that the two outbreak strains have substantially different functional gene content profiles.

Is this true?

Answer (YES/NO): NO